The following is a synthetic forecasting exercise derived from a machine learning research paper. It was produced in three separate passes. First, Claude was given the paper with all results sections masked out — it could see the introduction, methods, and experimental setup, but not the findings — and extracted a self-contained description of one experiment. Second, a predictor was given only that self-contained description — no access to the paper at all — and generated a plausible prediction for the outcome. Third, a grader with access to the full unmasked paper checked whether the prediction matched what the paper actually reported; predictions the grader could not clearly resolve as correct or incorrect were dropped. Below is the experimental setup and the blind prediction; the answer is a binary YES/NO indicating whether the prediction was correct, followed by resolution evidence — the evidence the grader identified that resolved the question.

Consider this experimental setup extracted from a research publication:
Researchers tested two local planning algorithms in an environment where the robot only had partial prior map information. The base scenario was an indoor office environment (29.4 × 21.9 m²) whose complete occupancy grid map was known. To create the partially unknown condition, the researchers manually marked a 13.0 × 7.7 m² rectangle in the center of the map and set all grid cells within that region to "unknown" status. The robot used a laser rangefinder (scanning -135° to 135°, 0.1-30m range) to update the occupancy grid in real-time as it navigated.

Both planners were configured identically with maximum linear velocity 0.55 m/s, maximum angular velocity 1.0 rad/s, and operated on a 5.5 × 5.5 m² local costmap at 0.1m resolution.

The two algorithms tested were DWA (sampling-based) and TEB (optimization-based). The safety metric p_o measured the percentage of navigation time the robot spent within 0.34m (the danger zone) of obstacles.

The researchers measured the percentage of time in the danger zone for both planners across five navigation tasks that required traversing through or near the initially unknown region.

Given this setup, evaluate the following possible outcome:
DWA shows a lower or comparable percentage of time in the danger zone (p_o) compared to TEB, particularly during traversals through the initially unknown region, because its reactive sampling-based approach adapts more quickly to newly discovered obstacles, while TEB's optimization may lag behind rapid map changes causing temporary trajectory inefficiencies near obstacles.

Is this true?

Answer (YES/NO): NO